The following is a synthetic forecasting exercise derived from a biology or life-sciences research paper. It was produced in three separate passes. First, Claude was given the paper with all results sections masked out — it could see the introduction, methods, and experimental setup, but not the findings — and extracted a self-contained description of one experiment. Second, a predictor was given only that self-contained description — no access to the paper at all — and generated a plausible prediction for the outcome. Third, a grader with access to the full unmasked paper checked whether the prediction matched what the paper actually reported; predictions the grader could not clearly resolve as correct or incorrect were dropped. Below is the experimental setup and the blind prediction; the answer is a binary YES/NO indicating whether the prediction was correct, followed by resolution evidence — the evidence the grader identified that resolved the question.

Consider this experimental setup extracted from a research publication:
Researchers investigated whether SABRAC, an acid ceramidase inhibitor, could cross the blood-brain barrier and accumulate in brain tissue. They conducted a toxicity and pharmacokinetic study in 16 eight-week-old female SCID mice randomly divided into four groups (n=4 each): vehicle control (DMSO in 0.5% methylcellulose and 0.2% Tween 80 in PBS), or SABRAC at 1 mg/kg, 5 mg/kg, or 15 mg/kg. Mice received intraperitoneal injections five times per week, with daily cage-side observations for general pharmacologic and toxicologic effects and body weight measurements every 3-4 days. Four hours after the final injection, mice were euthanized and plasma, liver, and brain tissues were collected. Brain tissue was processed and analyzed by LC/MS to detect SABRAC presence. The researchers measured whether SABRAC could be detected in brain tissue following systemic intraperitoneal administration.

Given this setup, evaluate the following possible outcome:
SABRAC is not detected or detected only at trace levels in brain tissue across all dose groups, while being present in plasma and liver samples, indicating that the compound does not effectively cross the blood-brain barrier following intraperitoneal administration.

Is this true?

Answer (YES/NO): NO